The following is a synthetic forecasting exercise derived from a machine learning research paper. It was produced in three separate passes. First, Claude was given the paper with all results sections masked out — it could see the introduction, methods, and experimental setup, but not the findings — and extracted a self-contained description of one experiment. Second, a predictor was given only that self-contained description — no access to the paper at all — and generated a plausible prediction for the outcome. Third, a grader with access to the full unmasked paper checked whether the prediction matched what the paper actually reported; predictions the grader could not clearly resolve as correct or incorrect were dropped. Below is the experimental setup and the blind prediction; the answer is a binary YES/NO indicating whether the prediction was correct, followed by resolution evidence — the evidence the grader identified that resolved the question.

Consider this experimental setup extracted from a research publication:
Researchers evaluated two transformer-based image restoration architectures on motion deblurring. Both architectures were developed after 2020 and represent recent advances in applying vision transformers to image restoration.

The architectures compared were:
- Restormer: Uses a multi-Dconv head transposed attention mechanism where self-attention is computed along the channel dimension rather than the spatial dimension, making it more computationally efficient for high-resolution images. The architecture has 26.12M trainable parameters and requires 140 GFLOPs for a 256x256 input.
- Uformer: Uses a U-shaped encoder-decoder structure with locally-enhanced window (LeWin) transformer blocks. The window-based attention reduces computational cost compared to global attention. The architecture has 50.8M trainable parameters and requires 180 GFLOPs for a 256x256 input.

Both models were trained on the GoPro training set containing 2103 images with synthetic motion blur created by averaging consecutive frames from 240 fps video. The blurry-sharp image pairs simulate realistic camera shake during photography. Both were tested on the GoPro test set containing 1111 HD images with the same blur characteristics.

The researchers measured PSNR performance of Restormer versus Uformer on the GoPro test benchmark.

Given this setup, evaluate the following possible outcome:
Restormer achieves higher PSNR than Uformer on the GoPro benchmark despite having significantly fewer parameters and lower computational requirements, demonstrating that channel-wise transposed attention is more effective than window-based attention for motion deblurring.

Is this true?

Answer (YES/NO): NO